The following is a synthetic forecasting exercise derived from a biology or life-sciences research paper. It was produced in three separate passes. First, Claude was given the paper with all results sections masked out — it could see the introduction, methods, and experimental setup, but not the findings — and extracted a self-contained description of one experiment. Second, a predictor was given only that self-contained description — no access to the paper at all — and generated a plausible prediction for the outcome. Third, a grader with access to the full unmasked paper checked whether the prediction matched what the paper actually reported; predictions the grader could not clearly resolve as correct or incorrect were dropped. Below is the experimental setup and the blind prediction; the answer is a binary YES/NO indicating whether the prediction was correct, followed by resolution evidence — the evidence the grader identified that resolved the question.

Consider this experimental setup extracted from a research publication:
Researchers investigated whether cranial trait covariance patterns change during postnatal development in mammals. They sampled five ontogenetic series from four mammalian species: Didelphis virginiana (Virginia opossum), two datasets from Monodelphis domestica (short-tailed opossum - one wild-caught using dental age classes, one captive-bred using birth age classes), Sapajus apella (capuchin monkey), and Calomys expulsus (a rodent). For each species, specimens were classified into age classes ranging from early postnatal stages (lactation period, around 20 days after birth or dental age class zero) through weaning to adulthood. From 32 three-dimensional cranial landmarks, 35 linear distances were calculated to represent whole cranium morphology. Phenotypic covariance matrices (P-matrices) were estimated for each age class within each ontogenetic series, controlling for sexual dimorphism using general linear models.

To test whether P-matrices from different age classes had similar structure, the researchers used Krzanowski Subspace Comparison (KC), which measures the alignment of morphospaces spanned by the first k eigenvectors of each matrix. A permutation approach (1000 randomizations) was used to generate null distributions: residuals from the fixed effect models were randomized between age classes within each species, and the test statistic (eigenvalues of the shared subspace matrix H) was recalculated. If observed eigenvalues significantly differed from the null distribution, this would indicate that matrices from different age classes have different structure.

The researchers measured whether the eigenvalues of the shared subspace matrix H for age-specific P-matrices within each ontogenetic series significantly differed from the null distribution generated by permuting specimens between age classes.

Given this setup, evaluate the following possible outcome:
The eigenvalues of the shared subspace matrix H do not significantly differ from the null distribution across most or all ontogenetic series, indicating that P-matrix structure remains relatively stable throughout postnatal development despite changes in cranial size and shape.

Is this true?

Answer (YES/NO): YES